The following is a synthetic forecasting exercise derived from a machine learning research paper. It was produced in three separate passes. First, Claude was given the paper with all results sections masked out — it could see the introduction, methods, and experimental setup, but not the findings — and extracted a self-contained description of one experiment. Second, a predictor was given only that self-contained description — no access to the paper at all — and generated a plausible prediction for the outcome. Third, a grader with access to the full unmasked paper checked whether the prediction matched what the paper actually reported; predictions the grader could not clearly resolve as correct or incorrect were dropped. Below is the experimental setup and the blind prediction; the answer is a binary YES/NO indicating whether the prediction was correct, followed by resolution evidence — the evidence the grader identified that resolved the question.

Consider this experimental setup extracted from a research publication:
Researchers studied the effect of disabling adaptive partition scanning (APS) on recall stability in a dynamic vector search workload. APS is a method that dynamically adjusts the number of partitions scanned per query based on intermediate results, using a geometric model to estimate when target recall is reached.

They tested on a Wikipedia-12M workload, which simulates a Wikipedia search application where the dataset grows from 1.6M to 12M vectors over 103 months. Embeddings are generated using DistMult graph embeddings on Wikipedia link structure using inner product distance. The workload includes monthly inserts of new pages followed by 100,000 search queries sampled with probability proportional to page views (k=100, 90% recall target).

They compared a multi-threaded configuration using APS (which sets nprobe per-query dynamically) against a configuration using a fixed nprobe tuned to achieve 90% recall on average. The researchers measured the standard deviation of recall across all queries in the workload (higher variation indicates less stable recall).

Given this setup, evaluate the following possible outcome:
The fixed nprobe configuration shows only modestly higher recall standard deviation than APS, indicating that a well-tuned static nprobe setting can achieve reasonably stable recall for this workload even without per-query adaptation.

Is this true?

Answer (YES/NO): NO